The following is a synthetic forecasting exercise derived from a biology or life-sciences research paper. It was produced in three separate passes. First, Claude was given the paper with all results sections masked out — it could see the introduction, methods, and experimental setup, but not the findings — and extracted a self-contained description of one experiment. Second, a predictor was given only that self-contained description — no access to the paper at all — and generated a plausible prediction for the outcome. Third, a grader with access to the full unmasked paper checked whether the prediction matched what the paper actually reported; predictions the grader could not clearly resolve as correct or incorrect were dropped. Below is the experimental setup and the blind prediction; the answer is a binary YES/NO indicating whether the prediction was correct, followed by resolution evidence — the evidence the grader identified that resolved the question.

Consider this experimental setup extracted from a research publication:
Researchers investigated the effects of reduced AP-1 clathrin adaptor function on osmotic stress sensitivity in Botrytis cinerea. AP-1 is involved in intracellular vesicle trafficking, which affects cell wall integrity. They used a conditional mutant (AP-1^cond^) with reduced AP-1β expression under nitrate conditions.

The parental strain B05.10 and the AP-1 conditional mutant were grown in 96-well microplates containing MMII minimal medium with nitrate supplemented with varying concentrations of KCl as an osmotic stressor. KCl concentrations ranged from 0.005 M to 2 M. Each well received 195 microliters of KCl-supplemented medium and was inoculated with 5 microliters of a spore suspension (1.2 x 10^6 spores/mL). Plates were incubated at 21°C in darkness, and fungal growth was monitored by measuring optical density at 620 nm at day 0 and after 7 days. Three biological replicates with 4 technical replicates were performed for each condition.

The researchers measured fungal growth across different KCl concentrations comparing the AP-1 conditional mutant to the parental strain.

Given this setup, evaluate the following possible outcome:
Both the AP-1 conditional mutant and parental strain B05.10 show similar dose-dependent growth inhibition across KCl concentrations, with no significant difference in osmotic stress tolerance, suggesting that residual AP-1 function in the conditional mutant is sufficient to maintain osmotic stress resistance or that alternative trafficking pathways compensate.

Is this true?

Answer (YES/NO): NO